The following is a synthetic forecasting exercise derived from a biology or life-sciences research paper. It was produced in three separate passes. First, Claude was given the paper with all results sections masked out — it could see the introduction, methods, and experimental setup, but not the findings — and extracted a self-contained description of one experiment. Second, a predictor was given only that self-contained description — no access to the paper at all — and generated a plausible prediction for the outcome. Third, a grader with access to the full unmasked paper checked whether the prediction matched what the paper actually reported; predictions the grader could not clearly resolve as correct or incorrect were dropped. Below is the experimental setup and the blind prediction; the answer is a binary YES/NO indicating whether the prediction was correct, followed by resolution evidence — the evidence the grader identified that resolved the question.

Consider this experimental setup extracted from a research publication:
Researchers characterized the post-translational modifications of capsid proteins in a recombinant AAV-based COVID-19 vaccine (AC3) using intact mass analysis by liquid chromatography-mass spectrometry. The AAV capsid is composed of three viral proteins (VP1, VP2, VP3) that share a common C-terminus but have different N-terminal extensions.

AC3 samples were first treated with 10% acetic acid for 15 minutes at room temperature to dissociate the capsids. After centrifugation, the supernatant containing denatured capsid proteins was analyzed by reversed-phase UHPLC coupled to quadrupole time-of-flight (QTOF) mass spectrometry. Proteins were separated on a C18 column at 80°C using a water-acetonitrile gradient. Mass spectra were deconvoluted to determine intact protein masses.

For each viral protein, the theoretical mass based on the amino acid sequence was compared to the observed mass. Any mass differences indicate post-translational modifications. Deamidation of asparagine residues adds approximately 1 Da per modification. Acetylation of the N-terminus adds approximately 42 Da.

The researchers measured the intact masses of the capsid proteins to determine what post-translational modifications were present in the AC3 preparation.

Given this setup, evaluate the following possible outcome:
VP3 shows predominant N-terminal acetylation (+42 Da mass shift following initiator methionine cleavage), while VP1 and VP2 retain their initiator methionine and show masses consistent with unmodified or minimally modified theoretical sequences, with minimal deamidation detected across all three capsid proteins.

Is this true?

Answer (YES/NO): NO